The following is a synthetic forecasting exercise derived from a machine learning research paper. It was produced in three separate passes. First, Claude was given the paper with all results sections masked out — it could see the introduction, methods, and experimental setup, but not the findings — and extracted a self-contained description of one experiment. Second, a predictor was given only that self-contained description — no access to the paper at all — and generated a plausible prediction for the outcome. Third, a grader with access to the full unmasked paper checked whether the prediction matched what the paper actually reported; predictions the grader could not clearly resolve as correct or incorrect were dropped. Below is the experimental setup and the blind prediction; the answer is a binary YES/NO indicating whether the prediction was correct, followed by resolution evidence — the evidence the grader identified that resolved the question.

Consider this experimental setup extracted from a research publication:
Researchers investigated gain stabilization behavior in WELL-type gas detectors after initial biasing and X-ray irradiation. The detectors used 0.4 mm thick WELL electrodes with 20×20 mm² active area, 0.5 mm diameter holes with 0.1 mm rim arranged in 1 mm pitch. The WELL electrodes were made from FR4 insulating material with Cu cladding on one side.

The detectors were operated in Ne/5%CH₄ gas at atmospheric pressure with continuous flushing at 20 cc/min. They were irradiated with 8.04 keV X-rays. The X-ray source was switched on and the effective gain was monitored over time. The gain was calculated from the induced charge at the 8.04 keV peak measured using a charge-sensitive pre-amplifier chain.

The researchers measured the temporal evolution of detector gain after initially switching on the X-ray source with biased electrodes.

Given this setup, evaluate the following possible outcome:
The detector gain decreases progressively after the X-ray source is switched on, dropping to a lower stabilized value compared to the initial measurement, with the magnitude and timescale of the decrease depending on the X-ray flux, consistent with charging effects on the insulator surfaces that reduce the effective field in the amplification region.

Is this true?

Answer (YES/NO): NO